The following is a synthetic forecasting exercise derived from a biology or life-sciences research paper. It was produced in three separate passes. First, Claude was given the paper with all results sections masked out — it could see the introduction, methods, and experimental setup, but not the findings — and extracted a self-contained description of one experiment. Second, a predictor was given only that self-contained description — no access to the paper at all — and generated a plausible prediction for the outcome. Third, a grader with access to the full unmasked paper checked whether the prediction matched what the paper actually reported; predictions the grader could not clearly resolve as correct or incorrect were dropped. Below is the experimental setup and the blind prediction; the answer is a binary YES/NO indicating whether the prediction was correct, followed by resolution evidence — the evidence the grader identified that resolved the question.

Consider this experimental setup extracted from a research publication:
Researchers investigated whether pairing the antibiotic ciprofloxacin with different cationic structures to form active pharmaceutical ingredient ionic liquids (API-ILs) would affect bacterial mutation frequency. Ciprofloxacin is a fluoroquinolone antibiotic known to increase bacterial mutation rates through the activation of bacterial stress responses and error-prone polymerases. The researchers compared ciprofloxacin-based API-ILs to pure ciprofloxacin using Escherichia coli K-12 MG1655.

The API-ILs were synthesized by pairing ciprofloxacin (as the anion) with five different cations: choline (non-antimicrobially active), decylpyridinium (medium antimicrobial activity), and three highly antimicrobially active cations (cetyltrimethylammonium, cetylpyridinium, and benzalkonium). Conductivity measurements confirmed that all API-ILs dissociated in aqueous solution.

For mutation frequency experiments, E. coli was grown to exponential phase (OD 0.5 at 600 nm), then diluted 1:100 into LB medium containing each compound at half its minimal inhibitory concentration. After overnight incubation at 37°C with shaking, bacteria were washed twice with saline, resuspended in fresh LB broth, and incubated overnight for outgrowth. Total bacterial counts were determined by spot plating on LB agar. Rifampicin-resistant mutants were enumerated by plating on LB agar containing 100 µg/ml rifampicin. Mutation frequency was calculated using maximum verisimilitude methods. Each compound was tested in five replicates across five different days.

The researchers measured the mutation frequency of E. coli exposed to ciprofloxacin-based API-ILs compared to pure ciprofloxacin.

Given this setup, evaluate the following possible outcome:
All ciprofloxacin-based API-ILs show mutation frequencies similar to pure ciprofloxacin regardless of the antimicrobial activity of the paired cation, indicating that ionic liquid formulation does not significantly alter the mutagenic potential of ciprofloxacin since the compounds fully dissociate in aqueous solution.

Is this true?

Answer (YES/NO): NO